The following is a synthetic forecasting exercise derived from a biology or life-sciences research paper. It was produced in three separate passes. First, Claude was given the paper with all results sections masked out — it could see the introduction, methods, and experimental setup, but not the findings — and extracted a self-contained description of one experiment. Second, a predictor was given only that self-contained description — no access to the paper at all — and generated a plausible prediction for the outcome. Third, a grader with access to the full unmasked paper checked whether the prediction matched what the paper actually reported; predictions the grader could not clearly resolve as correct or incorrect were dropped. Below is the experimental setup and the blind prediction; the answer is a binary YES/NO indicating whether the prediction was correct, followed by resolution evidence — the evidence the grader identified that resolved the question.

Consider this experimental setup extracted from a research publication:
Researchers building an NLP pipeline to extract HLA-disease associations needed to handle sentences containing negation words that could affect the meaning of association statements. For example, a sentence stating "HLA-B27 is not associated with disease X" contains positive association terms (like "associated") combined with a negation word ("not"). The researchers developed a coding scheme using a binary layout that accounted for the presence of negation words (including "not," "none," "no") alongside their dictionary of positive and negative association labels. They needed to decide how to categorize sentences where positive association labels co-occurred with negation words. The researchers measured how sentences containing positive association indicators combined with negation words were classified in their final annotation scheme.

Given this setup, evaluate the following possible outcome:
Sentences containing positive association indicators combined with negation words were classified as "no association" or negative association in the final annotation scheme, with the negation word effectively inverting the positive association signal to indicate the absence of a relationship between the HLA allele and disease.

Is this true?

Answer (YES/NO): NO